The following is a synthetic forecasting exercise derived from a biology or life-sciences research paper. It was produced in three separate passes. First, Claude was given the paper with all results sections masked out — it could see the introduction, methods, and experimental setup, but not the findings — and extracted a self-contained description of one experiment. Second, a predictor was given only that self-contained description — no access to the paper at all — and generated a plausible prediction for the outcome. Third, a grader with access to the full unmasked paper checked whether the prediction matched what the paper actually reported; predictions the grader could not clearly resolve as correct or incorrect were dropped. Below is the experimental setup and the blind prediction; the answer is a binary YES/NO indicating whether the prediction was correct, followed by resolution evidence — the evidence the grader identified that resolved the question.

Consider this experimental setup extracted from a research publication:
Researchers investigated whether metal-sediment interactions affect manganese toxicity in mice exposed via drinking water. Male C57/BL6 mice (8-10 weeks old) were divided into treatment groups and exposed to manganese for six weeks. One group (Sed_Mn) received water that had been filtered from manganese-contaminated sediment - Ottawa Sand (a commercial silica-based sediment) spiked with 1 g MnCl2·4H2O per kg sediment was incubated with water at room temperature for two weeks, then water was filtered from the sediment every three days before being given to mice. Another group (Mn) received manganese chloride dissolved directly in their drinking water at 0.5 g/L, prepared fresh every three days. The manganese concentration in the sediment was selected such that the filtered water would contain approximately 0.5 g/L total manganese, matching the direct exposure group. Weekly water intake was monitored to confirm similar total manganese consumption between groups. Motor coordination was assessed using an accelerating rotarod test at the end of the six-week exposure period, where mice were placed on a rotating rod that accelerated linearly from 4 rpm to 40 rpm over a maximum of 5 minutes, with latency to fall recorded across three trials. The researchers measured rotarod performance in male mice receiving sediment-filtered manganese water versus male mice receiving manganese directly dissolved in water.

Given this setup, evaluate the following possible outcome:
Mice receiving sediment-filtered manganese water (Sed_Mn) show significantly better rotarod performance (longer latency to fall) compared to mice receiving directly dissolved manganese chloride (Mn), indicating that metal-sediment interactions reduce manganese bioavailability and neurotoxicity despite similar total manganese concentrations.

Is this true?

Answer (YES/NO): NO